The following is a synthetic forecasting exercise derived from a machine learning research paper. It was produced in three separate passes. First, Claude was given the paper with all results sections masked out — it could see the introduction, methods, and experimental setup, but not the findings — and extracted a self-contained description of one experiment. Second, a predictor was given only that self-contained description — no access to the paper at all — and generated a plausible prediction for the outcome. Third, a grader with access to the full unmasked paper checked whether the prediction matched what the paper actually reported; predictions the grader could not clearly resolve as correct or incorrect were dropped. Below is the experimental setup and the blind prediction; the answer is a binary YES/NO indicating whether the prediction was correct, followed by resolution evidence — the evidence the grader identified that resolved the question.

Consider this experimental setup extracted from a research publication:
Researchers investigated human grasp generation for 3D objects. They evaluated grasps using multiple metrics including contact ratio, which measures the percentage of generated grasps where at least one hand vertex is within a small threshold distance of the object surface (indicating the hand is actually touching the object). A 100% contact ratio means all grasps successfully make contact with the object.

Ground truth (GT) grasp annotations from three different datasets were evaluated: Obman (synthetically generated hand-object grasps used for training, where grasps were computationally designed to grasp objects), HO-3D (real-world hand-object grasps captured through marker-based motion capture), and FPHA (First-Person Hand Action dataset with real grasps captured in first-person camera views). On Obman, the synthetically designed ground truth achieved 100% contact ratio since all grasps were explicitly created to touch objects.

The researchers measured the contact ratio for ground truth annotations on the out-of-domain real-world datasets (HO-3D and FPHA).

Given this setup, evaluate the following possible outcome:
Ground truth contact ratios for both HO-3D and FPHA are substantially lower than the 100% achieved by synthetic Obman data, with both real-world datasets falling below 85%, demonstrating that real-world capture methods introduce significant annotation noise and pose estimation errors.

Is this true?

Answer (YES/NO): NO